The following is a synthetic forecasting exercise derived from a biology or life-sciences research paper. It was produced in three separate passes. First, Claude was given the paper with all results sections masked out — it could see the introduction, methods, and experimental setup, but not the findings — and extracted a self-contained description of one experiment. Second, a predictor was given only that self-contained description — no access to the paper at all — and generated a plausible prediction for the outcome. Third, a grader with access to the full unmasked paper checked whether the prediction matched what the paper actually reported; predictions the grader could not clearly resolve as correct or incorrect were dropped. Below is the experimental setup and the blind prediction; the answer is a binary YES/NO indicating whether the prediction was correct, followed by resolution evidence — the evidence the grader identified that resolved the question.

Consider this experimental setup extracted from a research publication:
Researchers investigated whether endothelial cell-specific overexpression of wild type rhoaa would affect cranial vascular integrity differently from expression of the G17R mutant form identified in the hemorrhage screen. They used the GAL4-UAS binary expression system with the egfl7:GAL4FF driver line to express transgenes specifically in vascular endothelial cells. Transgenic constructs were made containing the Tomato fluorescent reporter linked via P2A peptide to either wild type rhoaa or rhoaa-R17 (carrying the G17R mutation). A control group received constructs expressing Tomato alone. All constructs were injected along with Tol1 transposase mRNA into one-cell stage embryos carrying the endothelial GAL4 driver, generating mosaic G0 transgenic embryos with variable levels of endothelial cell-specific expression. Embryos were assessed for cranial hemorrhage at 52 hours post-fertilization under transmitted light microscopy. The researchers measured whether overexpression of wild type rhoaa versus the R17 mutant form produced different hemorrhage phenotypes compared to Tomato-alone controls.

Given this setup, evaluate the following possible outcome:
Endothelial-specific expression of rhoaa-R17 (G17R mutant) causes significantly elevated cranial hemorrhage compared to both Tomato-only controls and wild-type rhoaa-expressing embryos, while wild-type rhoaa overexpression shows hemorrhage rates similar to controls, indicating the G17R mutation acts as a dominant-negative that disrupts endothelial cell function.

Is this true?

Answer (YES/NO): NO